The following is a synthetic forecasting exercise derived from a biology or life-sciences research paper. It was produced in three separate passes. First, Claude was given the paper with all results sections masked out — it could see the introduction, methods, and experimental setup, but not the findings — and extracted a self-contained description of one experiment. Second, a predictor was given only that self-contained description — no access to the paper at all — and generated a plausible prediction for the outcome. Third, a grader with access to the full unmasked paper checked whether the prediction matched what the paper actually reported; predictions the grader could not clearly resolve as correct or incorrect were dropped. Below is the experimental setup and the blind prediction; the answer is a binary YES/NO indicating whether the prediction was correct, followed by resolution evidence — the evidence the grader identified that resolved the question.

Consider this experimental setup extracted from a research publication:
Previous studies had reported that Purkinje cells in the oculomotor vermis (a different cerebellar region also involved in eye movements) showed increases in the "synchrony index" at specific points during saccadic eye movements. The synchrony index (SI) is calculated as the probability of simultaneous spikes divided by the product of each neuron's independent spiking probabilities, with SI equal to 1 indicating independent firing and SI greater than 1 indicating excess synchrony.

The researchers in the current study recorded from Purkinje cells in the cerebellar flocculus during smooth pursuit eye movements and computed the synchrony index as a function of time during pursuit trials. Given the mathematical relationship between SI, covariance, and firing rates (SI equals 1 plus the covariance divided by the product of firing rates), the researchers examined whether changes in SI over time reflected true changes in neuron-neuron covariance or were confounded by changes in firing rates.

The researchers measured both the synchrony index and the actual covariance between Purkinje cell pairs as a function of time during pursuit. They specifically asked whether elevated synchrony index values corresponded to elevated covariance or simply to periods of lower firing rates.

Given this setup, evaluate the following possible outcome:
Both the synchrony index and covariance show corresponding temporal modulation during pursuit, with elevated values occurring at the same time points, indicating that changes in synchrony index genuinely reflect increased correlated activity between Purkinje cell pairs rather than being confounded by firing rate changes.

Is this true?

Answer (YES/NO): NO